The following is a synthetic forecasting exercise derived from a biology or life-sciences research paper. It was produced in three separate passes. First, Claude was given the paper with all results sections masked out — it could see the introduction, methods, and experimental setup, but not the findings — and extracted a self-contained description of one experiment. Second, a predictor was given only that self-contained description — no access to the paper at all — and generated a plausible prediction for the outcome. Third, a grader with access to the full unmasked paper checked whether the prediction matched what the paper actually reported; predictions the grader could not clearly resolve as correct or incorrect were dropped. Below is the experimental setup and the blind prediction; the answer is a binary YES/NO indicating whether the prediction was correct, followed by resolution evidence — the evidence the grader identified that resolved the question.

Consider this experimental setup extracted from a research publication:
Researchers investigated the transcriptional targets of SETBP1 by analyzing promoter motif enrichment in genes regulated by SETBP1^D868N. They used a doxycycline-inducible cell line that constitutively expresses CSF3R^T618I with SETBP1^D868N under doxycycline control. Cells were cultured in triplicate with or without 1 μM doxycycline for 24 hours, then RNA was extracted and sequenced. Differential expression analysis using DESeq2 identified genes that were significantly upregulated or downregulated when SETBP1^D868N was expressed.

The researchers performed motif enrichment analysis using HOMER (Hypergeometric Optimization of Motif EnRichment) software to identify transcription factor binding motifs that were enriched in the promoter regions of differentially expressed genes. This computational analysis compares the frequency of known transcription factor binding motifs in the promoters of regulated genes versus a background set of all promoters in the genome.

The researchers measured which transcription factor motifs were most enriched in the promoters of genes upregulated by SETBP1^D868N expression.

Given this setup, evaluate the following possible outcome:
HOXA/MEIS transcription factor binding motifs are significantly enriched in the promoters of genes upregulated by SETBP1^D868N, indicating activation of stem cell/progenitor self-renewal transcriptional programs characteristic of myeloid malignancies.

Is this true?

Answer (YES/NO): NO